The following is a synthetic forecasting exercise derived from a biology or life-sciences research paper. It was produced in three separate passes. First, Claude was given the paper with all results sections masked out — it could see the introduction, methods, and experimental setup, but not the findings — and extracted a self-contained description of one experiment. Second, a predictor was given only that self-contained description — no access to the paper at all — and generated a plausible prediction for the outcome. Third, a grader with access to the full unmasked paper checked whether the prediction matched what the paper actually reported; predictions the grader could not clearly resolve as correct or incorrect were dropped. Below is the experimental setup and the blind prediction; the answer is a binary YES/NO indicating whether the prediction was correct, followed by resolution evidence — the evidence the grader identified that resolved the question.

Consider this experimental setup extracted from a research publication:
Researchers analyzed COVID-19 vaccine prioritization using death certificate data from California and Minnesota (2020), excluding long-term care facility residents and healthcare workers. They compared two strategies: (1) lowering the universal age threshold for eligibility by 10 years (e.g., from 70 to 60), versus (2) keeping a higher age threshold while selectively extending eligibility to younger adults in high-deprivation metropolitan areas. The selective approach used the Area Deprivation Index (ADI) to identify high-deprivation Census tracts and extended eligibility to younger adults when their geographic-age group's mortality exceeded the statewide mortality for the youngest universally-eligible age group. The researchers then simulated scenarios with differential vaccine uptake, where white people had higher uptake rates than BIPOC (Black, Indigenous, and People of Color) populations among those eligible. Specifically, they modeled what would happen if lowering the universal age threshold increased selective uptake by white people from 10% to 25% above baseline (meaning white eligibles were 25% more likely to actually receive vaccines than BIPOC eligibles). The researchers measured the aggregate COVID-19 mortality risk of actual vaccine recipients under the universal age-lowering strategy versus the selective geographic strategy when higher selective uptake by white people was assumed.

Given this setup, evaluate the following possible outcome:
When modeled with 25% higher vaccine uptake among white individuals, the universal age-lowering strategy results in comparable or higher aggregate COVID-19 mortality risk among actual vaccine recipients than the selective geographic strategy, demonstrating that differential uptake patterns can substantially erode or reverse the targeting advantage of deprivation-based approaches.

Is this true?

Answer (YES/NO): NO